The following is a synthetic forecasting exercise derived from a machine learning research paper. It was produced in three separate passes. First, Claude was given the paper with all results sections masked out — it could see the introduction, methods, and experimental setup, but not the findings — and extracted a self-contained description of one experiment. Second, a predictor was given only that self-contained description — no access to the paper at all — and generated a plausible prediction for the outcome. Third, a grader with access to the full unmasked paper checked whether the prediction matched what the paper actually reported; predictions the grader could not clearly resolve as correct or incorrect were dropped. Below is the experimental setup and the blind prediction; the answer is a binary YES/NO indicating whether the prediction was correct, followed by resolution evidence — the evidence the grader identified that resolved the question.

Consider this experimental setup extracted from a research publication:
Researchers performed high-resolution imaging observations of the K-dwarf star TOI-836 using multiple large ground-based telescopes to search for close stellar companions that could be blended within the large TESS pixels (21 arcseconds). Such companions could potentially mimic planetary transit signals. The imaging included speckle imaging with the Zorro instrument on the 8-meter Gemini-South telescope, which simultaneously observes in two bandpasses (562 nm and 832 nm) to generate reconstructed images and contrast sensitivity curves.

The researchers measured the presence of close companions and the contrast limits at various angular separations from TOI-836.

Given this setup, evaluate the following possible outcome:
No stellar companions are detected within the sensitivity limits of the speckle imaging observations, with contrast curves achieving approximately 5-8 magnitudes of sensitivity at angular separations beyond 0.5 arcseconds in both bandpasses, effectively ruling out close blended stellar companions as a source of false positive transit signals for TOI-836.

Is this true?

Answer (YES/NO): NO